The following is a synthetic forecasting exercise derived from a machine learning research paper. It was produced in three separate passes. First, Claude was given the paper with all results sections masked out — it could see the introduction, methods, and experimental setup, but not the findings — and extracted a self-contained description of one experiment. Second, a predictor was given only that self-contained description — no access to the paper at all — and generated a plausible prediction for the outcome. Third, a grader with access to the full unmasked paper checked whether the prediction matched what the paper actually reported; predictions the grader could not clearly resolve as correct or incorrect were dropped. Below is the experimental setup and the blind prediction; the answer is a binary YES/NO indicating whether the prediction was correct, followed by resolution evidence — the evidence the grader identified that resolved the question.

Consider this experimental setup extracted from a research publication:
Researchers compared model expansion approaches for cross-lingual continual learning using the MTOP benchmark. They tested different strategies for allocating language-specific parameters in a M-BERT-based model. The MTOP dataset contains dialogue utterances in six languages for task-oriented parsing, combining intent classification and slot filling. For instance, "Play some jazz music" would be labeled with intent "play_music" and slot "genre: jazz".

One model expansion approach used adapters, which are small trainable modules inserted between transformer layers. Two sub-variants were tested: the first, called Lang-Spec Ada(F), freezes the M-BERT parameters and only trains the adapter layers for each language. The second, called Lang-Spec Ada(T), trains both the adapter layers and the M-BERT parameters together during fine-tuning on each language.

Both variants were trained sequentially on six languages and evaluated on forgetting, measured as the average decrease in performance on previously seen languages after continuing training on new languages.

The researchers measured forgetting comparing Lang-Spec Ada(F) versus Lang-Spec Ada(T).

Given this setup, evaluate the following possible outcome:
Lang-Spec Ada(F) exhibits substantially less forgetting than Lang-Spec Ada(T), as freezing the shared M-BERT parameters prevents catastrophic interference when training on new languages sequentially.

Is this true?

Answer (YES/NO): YES